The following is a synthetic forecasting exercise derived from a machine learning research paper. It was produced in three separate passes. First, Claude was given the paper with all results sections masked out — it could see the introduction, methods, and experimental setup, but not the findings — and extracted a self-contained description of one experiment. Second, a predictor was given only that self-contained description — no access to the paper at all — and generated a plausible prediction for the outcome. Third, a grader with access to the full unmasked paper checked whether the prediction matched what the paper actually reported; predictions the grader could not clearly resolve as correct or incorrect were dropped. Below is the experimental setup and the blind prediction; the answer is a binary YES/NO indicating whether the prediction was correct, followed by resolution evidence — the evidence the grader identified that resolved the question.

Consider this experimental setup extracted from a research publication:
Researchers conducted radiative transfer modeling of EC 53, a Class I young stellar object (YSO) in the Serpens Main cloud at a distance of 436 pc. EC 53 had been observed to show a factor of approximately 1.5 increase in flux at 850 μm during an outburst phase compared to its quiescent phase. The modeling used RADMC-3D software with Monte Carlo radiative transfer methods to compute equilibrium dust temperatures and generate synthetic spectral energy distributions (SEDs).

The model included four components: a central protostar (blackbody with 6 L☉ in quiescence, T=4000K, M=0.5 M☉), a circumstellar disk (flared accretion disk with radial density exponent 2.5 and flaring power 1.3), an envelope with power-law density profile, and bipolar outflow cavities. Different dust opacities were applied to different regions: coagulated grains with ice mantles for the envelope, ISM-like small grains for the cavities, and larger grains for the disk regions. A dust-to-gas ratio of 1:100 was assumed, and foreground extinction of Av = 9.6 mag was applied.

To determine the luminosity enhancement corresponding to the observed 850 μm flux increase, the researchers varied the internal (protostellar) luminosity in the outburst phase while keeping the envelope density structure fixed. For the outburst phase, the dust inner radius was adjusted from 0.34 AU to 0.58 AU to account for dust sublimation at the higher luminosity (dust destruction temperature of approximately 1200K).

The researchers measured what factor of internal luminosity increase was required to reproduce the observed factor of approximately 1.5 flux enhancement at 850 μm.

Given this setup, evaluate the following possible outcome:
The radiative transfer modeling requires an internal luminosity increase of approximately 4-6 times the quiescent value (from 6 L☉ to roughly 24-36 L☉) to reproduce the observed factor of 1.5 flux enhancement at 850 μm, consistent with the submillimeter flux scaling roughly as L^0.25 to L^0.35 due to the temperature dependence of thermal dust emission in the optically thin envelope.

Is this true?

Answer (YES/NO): NO